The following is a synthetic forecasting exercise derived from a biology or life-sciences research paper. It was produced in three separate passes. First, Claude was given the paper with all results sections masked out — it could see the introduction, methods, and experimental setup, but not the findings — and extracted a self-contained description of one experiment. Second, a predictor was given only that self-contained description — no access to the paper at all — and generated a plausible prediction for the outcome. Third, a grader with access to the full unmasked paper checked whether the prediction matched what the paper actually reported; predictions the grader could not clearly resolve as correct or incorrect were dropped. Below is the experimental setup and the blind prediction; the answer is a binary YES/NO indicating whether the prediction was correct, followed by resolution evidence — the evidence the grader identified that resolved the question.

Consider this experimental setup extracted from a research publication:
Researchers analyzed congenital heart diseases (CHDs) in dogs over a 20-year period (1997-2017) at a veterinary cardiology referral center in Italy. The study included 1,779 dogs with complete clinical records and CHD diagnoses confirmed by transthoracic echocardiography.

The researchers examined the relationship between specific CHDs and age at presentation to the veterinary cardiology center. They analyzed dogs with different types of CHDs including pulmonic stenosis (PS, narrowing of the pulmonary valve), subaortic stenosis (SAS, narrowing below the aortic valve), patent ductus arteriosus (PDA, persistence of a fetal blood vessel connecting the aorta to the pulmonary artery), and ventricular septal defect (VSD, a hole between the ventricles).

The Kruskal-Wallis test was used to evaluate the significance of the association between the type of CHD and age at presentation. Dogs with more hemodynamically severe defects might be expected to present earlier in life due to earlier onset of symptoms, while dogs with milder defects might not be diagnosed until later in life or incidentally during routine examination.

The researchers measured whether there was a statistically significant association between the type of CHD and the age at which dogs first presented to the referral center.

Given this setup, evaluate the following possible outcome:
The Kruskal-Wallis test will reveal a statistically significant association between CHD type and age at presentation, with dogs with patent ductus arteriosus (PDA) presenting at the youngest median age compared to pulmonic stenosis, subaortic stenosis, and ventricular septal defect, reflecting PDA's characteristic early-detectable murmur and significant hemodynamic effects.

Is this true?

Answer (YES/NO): NO